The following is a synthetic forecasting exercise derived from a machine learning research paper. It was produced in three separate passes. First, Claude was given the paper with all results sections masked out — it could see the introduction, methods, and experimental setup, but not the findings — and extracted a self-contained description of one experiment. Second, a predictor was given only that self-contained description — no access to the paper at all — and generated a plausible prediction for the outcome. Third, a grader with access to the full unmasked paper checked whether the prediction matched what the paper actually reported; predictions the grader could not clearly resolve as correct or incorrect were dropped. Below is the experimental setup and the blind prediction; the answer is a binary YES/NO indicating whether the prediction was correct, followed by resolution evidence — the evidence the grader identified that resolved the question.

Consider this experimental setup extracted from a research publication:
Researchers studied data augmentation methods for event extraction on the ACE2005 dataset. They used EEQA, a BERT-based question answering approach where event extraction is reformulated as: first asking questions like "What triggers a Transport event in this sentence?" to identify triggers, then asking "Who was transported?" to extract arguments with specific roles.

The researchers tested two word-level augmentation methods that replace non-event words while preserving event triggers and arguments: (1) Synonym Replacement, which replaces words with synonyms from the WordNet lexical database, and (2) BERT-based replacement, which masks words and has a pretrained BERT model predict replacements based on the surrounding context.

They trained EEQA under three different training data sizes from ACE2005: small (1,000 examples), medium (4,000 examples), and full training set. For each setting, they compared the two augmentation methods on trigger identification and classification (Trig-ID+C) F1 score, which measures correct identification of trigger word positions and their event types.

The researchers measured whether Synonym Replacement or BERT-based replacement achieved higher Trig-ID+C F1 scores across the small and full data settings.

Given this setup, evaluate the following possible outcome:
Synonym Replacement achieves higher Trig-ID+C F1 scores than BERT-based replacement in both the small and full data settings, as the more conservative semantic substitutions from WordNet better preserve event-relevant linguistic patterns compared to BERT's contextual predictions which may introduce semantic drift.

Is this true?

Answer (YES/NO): NO